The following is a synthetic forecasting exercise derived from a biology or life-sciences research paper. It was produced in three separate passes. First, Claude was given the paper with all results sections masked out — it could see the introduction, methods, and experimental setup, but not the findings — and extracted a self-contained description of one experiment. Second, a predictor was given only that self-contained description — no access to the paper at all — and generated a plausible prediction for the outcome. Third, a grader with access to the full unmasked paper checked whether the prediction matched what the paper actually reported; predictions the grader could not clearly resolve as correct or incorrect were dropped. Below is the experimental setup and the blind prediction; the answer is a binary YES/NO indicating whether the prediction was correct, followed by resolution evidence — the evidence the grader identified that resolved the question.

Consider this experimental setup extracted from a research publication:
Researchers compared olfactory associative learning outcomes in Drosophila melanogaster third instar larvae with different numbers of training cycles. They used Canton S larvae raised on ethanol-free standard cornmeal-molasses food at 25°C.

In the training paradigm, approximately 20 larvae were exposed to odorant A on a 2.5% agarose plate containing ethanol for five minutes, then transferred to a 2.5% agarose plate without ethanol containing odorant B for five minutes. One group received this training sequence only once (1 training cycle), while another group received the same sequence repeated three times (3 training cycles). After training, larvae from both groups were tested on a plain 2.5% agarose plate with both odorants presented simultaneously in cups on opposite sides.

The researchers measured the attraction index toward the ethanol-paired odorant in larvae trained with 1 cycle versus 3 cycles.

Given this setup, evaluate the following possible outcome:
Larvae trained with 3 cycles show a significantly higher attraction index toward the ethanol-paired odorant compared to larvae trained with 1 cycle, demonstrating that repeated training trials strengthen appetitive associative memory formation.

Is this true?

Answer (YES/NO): NO